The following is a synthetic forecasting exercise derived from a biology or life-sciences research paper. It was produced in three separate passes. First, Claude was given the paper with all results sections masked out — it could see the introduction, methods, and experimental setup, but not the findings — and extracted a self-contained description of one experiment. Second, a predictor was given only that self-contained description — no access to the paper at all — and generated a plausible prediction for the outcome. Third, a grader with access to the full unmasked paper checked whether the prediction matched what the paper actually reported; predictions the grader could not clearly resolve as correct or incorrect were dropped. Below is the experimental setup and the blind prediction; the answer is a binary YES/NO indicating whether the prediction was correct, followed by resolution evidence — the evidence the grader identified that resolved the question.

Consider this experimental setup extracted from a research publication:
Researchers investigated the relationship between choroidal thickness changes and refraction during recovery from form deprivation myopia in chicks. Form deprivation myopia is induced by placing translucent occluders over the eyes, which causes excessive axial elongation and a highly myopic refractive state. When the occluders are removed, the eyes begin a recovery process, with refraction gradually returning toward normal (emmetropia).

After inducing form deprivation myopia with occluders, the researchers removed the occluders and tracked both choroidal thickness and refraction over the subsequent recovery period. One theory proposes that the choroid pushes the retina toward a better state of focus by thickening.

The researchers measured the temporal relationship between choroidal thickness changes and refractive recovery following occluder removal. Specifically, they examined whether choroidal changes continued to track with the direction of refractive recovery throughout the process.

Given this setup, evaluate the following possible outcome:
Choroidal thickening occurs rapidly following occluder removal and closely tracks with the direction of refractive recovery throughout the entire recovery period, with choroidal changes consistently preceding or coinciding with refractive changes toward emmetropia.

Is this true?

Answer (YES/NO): NO